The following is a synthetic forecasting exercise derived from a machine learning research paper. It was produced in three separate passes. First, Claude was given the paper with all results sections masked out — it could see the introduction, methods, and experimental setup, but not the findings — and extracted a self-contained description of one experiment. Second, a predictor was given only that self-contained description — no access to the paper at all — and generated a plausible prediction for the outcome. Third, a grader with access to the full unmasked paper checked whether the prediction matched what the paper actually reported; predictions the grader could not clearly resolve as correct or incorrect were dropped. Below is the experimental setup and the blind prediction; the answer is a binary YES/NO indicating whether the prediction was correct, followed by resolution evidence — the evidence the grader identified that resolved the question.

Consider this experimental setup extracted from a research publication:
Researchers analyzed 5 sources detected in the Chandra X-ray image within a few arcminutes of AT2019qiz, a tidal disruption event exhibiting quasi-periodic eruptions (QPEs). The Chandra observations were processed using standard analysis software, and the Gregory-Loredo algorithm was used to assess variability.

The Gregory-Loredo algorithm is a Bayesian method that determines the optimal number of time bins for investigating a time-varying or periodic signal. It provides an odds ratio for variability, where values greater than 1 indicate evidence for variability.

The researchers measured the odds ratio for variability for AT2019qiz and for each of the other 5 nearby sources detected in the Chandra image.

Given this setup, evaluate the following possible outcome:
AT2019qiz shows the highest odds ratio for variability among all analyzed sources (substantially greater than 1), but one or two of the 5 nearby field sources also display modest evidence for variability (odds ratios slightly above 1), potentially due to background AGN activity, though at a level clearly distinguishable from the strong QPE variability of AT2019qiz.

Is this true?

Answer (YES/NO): NO